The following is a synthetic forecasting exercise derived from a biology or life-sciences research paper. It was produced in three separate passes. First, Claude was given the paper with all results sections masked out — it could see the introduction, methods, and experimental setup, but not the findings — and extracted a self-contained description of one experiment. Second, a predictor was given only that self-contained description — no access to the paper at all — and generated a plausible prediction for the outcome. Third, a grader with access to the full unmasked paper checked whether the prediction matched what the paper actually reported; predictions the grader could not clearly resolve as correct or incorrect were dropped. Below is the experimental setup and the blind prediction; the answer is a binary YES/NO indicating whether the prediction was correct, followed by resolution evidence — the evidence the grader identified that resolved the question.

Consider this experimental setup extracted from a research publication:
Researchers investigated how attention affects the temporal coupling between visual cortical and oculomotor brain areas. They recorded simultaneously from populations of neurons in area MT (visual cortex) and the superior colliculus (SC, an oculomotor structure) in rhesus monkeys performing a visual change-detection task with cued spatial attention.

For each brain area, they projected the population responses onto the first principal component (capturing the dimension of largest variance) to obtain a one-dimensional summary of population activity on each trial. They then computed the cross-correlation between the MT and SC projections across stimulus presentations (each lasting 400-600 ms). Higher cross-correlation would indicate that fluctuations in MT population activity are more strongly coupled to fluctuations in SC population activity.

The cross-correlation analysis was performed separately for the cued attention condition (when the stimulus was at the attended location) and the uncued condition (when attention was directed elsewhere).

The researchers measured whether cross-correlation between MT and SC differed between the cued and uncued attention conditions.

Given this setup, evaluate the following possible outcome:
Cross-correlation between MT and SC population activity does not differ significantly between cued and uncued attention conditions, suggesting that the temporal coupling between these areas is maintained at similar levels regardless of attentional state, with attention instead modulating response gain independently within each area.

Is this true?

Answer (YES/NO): NO